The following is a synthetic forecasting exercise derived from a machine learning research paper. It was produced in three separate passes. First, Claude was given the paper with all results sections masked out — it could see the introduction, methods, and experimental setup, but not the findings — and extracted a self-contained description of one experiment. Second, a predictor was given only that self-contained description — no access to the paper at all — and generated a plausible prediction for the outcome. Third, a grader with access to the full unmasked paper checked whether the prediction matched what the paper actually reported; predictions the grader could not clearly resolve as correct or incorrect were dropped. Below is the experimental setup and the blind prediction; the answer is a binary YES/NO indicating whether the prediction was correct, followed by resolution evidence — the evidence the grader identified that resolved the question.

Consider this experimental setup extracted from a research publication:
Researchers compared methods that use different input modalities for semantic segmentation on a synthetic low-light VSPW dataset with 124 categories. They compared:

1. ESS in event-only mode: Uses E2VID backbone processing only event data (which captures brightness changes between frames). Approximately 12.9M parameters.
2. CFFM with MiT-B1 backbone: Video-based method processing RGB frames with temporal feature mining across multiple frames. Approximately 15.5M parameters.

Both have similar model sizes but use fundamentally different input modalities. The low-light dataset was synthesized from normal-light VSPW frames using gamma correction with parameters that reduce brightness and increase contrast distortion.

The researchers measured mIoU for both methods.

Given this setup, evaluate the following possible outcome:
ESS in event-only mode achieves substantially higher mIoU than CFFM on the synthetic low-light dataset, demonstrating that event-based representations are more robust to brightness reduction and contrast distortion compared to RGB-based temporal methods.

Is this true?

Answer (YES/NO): NO